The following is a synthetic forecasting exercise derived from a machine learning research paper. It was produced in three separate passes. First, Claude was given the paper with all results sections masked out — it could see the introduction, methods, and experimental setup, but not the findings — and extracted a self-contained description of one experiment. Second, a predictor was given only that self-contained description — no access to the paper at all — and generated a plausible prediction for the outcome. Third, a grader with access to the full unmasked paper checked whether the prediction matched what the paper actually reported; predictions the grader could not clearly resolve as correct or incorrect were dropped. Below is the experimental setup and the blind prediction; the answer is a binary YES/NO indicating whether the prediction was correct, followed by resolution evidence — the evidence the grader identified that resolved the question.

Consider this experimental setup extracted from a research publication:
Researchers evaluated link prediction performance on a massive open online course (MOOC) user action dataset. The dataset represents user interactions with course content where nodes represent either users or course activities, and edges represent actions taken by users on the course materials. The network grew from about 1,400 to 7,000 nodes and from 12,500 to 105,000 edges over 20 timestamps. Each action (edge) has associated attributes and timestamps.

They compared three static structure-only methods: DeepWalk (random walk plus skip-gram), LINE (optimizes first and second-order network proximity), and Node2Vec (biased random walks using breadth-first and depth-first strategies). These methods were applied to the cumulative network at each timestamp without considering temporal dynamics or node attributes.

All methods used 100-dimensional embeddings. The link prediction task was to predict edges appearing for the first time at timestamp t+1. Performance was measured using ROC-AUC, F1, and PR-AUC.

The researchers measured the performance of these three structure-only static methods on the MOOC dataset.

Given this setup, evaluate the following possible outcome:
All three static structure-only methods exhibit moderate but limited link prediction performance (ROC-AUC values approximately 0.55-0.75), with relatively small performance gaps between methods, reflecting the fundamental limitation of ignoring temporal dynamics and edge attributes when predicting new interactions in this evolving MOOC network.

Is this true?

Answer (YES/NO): YES